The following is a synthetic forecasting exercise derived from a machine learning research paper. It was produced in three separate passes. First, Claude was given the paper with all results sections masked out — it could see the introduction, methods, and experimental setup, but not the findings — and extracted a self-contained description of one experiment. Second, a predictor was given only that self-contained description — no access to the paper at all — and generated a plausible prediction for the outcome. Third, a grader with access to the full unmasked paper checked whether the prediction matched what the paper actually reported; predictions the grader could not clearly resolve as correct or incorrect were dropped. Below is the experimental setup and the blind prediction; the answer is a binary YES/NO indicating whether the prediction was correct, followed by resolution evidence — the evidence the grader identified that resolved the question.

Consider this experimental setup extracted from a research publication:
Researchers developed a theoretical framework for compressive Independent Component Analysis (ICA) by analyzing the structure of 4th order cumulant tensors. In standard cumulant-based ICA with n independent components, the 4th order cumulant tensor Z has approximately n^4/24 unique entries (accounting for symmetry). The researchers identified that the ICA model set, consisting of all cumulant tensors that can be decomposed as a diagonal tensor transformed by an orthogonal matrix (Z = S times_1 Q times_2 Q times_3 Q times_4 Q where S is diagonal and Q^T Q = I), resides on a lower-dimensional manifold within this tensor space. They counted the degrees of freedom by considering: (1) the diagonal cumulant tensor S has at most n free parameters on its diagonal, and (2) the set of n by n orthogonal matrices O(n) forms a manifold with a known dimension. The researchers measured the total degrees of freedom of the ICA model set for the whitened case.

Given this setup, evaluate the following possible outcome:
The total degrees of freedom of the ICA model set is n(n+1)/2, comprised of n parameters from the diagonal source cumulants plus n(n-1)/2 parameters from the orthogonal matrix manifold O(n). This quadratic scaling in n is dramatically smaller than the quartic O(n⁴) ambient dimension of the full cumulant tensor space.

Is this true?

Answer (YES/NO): YES